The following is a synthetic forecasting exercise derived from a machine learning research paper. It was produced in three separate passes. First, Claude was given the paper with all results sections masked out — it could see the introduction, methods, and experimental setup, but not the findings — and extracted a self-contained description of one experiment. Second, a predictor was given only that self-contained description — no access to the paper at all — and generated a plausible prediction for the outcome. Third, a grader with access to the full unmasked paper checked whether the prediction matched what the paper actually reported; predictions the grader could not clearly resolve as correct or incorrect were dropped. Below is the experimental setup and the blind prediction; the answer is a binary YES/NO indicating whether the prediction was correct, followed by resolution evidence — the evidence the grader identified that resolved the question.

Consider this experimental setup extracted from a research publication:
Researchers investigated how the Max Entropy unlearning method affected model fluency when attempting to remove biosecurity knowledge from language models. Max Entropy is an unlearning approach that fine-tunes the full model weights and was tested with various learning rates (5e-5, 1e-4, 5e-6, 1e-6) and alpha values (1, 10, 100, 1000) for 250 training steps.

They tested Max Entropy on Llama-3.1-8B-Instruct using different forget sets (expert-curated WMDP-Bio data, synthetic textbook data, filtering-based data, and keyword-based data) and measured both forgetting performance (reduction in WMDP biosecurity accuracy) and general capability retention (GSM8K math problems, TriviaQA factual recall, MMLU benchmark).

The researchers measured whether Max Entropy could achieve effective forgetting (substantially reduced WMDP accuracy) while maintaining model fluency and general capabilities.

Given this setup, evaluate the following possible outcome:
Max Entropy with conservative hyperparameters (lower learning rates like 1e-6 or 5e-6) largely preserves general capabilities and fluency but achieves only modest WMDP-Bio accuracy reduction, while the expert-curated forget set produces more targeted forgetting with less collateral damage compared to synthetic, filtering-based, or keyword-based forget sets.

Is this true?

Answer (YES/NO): NO